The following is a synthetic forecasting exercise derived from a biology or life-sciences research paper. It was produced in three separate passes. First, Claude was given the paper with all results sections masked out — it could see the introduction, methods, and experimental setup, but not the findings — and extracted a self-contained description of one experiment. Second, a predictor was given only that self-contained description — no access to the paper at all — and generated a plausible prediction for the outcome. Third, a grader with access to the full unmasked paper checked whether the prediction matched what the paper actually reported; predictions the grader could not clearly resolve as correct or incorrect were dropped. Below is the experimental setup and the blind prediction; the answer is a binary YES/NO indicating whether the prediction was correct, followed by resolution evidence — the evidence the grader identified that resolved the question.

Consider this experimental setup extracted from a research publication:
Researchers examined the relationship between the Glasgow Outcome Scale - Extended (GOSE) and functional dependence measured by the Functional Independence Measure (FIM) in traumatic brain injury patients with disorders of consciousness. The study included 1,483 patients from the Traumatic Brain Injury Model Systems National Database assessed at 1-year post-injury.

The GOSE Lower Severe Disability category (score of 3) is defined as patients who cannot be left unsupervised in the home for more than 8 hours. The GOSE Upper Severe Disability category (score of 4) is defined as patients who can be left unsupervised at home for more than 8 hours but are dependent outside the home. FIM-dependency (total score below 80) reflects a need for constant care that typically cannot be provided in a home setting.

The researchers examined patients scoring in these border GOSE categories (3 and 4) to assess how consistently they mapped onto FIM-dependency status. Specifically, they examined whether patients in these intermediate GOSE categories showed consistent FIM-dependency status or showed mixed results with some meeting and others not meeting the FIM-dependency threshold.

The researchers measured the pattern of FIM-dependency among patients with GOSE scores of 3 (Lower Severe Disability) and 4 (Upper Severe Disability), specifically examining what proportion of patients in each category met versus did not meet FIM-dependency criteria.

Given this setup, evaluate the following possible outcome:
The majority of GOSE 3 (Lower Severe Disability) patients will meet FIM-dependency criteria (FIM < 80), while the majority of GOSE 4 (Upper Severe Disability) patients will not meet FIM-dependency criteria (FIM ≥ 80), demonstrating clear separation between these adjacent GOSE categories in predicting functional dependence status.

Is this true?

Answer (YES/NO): NO